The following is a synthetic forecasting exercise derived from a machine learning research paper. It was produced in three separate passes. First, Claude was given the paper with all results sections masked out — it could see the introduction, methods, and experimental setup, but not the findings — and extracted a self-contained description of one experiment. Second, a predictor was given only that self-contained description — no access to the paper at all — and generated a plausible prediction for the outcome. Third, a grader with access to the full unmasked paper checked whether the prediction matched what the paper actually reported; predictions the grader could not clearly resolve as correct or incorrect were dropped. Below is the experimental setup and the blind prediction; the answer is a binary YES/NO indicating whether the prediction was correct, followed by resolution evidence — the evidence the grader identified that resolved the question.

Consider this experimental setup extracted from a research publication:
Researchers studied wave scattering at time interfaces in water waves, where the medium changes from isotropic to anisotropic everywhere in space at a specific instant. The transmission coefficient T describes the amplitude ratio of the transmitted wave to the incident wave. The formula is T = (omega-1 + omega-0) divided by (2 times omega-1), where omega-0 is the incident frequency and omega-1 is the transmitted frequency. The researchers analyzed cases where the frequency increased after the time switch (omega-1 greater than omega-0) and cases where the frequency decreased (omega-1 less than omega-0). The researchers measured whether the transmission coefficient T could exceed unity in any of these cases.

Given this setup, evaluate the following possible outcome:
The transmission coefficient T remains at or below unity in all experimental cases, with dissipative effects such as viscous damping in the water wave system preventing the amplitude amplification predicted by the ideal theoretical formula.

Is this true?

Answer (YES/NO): NO